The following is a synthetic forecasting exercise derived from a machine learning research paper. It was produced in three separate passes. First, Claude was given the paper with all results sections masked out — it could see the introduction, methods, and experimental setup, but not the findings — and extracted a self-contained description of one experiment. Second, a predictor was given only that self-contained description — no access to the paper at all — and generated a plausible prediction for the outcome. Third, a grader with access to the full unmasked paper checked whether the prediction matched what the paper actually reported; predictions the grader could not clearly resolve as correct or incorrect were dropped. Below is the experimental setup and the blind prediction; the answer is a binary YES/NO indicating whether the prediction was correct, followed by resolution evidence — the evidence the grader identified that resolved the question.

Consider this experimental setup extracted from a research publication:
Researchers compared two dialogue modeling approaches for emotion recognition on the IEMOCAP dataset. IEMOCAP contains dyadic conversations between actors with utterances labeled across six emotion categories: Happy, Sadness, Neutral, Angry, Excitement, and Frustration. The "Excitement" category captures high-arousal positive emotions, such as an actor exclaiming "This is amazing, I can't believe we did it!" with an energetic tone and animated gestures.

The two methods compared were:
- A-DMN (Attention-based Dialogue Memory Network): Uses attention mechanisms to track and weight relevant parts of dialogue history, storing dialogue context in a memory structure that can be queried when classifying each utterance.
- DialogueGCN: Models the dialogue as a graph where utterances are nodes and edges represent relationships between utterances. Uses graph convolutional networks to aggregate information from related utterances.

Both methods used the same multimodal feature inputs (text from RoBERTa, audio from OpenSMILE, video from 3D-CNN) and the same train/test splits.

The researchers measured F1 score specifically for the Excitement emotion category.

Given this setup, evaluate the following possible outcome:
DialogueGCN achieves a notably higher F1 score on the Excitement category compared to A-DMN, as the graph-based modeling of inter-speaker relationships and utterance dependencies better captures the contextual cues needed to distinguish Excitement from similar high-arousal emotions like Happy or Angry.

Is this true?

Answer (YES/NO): NO